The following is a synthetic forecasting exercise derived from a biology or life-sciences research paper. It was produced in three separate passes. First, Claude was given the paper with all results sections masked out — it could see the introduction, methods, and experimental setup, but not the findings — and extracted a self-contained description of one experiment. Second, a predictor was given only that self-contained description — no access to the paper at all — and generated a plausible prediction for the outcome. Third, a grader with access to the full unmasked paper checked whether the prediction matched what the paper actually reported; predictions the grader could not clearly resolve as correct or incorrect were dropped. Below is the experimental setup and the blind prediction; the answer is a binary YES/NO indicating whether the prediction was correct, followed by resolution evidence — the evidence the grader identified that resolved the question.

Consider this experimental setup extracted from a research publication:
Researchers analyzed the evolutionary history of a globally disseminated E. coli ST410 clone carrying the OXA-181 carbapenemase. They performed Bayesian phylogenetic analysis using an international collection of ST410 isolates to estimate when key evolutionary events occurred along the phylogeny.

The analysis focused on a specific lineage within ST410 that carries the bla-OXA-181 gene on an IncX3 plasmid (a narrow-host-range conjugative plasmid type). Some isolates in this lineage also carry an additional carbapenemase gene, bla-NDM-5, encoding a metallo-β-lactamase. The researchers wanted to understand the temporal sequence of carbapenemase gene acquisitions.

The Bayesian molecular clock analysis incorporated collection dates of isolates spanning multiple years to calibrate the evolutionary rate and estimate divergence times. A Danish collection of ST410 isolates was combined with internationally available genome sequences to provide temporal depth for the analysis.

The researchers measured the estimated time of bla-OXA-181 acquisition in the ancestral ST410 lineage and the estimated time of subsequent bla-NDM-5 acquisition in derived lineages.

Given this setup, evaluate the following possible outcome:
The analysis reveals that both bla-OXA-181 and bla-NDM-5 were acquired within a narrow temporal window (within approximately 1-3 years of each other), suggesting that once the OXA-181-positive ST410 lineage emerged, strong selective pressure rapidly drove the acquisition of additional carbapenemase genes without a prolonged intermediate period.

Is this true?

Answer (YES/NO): NO